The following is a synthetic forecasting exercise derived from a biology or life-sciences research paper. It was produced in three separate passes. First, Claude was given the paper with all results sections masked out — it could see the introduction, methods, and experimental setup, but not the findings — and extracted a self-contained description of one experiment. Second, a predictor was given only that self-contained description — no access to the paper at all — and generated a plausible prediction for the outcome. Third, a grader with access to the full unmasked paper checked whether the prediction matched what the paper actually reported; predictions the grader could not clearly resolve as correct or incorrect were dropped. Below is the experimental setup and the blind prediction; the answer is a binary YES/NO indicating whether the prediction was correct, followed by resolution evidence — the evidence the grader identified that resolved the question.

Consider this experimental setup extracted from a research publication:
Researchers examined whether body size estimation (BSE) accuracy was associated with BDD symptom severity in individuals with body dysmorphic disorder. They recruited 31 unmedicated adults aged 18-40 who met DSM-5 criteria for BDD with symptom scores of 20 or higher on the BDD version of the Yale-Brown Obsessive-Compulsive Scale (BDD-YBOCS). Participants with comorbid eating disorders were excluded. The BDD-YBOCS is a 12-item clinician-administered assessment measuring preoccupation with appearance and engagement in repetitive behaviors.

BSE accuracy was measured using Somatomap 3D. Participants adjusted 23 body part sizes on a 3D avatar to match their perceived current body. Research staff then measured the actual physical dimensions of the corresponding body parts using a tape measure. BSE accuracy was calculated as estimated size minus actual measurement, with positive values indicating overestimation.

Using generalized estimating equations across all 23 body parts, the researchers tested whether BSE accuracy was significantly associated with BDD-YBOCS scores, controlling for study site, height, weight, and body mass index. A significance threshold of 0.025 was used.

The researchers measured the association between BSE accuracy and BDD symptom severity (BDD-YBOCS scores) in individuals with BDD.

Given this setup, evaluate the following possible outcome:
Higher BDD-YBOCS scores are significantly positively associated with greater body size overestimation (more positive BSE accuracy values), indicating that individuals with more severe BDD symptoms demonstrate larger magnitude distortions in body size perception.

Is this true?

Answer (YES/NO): NO